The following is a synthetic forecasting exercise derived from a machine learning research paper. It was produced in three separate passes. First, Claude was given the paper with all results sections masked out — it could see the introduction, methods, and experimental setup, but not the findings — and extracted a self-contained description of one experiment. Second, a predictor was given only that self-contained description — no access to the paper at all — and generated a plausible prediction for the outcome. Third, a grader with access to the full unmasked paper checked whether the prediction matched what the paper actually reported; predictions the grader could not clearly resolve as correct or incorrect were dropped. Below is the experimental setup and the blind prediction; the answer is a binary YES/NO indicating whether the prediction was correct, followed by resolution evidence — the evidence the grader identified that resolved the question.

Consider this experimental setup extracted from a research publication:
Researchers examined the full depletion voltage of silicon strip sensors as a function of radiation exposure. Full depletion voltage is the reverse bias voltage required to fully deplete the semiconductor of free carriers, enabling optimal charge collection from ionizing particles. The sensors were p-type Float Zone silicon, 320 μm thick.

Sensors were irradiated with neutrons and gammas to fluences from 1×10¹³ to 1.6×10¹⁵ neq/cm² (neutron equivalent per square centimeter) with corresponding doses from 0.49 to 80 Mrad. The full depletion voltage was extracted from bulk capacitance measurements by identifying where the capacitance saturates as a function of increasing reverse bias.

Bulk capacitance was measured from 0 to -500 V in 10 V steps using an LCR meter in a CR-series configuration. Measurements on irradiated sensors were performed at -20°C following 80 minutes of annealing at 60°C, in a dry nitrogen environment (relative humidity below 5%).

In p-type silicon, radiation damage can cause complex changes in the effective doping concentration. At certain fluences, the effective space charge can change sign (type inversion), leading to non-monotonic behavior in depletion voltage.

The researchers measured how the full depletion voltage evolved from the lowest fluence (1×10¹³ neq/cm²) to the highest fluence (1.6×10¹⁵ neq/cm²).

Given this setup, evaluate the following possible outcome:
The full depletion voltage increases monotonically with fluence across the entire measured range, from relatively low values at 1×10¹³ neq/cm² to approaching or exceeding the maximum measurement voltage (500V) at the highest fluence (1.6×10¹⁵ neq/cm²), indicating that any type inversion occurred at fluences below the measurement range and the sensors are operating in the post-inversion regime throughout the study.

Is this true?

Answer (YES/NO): NO